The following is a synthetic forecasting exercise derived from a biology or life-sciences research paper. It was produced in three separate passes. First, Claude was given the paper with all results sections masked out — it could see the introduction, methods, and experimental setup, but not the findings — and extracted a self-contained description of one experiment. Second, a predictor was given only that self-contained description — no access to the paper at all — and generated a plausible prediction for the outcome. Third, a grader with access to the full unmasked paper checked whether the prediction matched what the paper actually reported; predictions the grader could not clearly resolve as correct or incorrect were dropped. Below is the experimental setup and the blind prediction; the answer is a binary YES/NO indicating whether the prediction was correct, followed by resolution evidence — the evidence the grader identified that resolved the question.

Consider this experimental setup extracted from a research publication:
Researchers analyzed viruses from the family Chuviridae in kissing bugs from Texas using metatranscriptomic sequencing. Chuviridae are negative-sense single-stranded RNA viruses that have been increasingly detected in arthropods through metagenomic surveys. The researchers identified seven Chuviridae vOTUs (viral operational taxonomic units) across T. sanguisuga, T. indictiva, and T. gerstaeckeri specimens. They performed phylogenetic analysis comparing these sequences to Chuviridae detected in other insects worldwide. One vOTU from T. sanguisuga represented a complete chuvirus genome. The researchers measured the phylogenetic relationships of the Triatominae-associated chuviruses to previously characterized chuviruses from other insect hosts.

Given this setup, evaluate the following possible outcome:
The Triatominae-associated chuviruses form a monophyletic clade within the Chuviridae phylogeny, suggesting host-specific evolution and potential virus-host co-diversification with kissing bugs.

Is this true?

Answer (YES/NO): NO